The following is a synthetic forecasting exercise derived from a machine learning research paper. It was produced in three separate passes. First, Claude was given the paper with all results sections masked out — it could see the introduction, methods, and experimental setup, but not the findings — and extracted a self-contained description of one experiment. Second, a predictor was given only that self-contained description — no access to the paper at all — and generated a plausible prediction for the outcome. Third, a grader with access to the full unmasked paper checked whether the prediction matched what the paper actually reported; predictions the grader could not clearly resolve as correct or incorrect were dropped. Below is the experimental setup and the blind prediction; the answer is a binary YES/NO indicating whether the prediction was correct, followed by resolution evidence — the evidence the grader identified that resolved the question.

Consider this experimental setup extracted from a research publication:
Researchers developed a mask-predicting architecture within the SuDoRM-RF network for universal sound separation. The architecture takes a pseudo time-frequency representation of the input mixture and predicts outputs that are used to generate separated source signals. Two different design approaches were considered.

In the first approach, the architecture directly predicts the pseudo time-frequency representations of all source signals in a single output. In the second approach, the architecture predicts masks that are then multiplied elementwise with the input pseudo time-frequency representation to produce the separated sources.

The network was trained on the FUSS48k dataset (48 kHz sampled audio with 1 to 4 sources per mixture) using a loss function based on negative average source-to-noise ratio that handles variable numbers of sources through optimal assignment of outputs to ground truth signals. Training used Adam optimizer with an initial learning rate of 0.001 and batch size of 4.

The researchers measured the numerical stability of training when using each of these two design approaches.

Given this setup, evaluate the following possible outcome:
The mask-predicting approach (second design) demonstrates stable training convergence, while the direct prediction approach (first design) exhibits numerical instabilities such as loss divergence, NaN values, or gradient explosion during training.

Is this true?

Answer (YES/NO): YES